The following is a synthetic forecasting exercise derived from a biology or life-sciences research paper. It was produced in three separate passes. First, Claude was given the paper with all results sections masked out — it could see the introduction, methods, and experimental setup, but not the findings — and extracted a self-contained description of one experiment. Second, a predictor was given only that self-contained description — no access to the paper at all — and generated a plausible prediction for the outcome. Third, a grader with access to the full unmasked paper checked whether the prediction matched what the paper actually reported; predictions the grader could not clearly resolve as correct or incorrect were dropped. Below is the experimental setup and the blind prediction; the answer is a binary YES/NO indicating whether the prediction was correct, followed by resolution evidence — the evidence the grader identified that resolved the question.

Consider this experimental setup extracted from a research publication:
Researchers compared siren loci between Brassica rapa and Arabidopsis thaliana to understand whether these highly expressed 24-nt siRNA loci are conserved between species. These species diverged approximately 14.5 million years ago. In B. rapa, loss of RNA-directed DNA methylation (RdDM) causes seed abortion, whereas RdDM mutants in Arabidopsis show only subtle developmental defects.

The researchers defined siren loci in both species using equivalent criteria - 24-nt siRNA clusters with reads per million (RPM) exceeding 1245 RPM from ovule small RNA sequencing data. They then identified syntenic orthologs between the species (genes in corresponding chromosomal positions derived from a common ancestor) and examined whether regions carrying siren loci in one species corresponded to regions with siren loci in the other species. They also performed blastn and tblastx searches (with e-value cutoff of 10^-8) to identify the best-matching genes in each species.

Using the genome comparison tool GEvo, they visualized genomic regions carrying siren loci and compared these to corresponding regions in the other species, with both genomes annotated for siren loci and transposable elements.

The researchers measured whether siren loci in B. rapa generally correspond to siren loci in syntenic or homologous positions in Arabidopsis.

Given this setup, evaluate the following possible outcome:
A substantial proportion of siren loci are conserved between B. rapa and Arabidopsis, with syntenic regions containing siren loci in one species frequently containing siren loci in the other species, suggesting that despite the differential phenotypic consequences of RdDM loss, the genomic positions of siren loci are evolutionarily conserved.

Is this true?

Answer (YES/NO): NO